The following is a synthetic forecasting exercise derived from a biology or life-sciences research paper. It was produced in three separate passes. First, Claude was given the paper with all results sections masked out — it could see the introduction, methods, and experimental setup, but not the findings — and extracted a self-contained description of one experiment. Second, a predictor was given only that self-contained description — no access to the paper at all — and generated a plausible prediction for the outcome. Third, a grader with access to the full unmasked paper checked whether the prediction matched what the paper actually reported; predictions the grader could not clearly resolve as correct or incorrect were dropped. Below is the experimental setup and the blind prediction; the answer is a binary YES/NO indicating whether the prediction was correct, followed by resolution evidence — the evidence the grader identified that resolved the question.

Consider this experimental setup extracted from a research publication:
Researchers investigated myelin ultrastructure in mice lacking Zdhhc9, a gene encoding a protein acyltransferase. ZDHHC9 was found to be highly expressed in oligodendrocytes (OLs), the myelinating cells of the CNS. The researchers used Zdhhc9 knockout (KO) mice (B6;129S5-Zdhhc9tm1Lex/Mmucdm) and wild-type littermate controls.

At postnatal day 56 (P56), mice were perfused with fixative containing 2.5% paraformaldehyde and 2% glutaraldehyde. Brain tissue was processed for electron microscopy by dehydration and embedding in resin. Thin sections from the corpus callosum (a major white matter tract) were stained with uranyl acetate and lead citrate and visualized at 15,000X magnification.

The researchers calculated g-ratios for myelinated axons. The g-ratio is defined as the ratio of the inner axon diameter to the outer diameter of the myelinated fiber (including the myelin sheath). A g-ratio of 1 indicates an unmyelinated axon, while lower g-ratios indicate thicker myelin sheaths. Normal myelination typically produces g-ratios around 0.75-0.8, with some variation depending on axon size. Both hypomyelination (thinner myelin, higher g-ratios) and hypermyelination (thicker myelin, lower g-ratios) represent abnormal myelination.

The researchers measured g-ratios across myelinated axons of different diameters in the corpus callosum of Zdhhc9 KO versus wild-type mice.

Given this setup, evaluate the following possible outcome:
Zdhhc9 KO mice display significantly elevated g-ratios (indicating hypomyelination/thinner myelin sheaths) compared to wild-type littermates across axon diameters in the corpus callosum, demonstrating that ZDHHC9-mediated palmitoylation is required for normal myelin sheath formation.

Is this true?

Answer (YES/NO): NO